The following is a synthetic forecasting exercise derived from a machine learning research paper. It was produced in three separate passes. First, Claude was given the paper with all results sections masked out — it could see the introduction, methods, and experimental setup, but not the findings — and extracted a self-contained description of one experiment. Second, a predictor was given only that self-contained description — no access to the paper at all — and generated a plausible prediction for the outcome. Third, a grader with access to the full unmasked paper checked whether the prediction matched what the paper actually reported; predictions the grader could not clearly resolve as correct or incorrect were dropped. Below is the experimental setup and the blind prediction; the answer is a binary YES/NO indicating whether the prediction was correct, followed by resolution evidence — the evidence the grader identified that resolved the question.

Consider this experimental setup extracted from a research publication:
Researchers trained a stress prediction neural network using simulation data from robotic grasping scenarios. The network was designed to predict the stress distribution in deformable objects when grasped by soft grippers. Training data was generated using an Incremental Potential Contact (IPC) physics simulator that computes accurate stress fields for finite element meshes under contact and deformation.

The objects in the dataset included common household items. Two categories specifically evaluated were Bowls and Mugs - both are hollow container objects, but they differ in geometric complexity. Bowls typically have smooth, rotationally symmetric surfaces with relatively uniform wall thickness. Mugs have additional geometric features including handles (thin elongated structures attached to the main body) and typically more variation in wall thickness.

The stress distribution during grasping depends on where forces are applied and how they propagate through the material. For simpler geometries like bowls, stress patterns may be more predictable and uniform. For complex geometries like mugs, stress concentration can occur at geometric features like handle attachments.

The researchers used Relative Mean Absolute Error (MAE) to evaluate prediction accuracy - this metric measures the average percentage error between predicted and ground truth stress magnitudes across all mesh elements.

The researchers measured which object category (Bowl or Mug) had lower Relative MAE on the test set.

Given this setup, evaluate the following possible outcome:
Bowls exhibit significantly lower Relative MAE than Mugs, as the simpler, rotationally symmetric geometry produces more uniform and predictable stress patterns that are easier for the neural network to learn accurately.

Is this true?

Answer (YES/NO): NO